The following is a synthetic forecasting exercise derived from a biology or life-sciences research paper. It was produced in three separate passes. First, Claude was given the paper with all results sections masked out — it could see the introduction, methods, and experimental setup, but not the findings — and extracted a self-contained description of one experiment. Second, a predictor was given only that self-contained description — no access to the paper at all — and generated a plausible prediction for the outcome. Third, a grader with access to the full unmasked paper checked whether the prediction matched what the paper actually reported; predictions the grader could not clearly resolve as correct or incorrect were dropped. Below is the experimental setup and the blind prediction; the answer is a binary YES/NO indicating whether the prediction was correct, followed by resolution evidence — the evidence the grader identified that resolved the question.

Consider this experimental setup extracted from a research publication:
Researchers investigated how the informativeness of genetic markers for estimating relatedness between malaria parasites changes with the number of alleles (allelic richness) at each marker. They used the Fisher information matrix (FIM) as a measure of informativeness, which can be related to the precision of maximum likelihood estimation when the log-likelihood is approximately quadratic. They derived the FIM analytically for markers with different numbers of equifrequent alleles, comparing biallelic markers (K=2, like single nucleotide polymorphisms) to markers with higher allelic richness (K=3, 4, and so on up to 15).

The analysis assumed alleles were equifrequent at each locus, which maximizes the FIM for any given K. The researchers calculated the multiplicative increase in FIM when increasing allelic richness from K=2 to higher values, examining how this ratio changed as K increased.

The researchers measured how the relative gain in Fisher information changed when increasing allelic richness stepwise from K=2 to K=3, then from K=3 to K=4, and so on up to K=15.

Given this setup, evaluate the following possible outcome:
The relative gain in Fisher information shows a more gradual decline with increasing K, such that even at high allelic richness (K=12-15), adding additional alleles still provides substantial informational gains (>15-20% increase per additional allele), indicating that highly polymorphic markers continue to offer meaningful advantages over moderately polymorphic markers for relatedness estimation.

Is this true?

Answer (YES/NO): NO